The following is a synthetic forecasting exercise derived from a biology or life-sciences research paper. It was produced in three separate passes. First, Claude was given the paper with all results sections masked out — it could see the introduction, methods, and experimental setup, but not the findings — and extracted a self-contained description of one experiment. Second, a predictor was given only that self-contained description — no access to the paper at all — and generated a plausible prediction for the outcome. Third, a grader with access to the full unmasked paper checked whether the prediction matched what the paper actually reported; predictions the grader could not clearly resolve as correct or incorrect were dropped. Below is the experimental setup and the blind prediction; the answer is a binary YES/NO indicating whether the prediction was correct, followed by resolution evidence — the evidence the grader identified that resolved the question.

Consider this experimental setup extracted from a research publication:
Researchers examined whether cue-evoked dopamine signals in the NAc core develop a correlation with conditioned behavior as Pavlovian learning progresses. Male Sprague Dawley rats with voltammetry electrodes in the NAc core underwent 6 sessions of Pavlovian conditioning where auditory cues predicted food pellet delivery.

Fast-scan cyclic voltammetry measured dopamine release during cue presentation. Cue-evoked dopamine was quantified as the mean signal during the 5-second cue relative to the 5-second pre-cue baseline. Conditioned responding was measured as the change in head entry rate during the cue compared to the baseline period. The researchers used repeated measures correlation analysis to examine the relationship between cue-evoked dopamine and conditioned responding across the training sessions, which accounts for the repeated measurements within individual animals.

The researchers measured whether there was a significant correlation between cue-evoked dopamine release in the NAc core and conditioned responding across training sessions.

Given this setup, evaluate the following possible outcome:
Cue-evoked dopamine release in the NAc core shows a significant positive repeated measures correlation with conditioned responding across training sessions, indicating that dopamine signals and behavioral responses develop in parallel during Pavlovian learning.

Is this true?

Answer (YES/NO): YES